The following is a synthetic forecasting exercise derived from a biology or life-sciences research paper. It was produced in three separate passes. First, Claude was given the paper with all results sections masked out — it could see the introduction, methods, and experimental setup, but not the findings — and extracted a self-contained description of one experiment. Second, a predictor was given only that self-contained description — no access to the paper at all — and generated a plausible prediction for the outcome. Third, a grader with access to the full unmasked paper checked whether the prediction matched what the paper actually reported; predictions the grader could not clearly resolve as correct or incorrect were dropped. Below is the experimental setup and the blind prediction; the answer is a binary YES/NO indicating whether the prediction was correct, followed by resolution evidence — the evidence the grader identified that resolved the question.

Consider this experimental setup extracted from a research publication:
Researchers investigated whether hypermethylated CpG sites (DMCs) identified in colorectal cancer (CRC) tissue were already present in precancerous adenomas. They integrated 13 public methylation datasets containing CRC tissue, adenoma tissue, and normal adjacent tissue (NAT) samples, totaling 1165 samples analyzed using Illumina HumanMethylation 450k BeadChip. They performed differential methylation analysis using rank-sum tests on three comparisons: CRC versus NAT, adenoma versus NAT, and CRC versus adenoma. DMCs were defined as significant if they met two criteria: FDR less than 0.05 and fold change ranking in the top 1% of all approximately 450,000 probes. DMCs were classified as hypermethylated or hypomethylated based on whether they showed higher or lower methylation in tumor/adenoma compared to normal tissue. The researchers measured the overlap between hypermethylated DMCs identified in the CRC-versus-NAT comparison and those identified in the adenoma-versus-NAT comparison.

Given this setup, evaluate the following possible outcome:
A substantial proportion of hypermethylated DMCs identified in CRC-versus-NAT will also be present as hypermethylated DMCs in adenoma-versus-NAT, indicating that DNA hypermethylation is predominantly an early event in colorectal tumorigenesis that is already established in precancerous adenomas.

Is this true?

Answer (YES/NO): YES